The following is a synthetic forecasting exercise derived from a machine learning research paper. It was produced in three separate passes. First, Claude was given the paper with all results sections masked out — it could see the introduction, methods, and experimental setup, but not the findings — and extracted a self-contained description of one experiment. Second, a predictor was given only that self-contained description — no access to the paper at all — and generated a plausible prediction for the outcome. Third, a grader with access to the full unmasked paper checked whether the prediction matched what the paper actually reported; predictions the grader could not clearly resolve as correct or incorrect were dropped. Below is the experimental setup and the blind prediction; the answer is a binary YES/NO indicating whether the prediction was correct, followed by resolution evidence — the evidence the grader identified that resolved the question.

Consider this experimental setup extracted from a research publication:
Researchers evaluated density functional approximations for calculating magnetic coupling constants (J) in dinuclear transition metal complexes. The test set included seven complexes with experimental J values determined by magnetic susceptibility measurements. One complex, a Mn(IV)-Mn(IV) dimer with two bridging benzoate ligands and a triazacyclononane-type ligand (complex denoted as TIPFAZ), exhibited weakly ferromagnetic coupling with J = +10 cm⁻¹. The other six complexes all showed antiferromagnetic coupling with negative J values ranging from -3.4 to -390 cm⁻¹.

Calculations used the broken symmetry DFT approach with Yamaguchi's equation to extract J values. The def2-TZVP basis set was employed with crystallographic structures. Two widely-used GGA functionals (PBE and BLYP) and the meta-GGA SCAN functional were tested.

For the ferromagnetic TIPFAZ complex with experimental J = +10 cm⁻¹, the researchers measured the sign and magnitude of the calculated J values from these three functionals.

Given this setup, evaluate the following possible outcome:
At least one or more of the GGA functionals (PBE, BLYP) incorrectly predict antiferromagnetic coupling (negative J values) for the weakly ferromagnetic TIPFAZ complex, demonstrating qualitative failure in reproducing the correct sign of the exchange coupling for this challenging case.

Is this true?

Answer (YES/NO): YES